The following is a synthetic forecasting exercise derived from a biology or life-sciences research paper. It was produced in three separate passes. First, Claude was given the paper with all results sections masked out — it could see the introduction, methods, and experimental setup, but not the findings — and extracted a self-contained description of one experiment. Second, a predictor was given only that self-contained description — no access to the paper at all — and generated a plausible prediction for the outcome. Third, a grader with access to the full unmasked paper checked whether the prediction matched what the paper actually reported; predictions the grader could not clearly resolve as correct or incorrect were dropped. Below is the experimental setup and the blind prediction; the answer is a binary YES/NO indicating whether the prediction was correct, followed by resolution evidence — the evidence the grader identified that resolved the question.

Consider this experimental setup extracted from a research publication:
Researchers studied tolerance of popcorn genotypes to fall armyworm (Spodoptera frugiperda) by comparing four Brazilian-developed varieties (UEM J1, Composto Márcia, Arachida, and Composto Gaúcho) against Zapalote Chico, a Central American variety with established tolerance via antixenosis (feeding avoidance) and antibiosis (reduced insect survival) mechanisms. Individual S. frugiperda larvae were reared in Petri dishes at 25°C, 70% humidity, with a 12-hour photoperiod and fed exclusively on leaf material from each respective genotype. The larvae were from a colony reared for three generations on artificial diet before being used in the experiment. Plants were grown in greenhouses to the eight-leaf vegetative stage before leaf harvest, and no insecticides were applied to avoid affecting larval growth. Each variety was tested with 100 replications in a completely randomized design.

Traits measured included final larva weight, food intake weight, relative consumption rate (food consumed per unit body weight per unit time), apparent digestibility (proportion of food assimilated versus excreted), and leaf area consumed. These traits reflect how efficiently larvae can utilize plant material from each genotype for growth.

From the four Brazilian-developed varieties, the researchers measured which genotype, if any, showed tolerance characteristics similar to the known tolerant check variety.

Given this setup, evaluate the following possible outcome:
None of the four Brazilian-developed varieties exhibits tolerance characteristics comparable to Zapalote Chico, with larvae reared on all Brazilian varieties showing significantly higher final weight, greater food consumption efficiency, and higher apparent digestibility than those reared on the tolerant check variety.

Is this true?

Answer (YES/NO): NO